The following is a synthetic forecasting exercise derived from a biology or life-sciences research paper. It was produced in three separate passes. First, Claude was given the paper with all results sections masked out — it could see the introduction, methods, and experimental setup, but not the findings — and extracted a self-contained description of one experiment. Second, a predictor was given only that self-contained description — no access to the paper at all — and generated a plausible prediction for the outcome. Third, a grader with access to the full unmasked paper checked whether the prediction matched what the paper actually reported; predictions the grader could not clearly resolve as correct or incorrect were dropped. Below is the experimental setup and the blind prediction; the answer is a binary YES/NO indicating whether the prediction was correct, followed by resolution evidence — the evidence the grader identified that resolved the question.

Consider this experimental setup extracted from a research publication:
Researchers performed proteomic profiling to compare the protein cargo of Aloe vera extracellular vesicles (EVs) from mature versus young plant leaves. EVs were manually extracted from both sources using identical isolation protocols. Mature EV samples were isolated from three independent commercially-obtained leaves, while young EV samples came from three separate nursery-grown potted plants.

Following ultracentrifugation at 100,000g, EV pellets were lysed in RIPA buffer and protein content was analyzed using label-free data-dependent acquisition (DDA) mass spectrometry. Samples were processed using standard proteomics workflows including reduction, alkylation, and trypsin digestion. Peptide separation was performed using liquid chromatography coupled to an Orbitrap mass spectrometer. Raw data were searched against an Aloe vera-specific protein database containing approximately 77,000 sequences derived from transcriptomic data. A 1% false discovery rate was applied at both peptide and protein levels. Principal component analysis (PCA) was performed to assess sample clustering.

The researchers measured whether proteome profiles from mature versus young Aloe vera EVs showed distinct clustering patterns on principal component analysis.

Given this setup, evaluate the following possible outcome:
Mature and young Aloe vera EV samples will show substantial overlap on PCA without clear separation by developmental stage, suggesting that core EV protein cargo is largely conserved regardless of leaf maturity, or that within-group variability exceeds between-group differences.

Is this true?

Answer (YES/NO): NO